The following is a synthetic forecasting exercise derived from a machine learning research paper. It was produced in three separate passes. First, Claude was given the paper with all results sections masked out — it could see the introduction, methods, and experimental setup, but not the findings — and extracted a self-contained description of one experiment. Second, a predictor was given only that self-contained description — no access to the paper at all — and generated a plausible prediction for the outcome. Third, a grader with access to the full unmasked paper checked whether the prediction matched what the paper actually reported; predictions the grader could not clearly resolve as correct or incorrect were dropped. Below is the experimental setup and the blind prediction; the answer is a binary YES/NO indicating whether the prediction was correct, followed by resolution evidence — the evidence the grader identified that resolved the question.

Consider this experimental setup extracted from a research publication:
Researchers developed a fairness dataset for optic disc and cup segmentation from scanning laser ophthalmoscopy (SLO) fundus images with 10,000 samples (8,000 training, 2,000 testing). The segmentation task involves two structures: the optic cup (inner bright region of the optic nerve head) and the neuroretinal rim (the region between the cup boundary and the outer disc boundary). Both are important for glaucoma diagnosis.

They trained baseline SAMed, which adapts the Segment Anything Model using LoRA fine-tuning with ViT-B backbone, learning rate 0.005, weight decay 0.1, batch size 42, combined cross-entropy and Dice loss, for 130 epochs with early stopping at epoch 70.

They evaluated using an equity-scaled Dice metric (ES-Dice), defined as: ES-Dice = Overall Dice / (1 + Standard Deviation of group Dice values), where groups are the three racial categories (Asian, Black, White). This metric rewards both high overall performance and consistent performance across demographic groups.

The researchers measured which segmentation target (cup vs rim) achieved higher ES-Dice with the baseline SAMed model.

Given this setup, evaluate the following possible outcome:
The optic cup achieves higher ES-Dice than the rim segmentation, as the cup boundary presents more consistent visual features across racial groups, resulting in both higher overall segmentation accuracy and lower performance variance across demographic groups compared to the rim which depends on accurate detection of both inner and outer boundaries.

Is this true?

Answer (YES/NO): YES